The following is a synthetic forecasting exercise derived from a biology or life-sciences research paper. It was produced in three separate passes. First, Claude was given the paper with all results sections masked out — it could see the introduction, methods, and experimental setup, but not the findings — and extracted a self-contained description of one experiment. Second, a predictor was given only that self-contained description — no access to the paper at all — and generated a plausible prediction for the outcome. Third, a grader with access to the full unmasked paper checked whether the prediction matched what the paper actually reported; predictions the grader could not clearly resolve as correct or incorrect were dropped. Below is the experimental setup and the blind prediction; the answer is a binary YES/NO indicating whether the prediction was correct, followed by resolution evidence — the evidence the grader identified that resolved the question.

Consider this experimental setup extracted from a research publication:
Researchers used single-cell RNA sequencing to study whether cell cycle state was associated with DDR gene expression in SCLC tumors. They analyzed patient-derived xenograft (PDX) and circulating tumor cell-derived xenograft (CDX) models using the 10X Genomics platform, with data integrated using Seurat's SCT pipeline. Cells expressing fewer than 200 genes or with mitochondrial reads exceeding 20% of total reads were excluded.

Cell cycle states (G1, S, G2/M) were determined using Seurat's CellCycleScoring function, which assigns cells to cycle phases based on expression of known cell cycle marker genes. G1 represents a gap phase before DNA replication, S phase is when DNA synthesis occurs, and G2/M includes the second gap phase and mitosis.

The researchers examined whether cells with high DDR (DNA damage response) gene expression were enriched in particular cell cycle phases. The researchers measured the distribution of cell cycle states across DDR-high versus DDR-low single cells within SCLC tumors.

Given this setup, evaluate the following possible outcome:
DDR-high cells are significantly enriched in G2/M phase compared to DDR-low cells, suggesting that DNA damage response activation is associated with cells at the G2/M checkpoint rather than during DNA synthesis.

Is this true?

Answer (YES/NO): YES